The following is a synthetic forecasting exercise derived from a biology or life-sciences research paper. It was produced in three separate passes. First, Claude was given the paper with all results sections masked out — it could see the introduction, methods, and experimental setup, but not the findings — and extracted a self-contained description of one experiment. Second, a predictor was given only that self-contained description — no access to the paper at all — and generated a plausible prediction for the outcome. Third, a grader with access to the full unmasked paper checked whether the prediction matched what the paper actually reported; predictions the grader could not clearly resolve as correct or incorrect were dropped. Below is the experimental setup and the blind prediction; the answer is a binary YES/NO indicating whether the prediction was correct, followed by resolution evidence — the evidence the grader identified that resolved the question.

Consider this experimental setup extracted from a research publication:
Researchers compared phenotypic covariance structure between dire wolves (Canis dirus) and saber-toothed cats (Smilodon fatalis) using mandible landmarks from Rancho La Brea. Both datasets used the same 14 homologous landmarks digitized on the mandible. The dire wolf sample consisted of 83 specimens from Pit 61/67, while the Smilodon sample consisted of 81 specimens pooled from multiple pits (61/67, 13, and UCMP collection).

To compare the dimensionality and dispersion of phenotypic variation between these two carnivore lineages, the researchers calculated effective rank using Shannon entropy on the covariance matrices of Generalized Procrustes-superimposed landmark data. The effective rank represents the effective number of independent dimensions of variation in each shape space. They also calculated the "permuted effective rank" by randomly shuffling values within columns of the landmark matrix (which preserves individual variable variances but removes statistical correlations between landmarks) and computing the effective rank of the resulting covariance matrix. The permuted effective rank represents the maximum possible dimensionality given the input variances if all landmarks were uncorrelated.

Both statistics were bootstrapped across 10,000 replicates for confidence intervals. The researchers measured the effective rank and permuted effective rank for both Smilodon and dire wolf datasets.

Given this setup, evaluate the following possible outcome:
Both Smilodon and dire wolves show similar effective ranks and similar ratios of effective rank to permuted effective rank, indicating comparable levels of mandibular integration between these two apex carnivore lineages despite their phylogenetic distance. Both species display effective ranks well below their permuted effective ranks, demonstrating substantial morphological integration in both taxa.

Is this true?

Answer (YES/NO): NO